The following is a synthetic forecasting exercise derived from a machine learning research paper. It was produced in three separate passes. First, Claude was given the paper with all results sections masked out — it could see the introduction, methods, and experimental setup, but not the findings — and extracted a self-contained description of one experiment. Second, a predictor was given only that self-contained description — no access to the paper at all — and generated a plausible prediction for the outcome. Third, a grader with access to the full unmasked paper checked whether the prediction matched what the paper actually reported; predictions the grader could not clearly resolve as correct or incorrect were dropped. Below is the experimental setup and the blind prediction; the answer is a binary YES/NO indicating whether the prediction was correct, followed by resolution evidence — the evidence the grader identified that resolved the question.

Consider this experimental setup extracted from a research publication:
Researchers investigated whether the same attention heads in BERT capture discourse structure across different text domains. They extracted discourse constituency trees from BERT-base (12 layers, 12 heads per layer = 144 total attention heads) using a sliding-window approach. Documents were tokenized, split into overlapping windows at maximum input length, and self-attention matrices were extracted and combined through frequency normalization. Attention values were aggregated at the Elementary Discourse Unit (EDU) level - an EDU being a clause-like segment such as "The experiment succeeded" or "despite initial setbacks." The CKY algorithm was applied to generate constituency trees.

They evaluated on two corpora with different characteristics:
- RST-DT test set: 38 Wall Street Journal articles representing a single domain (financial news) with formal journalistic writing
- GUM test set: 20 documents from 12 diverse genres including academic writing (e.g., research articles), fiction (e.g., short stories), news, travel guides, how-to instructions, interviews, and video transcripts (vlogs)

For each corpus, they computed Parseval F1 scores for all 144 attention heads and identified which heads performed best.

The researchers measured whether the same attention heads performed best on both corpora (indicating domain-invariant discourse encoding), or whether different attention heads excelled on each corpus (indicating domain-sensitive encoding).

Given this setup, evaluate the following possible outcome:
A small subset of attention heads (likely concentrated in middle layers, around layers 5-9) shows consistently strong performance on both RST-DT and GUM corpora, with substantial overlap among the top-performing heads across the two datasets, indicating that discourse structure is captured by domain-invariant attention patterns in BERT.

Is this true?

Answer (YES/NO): NO